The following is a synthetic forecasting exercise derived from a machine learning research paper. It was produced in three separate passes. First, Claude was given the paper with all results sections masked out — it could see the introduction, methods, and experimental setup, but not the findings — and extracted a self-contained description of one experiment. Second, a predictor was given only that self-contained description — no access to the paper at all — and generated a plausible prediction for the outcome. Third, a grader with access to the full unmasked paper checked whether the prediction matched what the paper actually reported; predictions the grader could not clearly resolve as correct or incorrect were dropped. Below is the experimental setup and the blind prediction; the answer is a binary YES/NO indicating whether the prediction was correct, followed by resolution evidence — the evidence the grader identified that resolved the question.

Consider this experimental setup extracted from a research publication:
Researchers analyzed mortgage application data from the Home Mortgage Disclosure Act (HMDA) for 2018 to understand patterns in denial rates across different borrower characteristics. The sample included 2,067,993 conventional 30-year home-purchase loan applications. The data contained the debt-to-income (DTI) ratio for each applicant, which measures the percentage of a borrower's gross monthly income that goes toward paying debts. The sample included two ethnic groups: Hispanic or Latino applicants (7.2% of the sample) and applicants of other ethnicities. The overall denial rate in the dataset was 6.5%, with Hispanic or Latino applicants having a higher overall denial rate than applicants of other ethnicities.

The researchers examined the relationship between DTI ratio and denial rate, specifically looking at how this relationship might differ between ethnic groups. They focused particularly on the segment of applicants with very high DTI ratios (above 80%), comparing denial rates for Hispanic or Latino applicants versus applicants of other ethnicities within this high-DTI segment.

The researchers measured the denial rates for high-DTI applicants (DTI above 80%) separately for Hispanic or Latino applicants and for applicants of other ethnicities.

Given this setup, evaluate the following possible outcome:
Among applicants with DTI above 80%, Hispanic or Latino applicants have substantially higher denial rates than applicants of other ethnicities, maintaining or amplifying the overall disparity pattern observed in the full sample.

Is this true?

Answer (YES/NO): NO